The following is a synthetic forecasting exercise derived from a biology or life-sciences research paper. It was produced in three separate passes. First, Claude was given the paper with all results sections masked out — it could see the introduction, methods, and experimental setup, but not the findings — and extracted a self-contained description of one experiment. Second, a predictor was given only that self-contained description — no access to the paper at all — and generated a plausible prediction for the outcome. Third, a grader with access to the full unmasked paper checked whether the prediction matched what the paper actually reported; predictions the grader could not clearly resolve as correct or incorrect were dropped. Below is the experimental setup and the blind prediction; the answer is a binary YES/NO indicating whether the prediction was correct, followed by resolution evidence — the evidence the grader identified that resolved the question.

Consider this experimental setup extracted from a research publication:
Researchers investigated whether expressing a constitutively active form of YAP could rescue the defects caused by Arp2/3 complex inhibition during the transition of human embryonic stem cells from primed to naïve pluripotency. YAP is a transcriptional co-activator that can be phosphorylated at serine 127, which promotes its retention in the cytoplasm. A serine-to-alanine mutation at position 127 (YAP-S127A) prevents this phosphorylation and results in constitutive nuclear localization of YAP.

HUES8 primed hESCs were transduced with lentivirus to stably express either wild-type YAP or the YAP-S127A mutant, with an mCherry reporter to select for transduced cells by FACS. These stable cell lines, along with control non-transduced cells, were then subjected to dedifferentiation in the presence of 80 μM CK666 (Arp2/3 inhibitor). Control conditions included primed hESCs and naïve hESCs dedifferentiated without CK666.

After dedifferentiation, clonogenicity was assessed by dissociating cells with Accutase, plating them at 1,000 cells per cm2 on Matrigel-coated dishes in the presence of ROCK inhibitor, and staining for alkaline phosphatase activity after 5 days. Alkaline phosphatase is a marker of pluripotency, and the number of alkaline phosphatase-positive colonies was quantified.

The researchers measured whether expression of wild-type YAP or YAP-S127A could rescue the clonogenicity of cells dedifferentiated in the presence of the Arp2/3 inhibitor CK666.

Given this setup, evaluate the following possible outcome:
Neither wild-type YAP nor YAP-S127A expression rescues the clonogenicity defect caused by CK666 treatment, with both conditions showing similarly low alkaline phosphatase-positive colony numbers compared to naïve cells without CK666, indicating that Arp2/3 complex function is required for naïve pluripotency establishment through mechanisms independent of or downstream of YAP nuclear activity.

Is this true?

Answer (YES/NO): NO